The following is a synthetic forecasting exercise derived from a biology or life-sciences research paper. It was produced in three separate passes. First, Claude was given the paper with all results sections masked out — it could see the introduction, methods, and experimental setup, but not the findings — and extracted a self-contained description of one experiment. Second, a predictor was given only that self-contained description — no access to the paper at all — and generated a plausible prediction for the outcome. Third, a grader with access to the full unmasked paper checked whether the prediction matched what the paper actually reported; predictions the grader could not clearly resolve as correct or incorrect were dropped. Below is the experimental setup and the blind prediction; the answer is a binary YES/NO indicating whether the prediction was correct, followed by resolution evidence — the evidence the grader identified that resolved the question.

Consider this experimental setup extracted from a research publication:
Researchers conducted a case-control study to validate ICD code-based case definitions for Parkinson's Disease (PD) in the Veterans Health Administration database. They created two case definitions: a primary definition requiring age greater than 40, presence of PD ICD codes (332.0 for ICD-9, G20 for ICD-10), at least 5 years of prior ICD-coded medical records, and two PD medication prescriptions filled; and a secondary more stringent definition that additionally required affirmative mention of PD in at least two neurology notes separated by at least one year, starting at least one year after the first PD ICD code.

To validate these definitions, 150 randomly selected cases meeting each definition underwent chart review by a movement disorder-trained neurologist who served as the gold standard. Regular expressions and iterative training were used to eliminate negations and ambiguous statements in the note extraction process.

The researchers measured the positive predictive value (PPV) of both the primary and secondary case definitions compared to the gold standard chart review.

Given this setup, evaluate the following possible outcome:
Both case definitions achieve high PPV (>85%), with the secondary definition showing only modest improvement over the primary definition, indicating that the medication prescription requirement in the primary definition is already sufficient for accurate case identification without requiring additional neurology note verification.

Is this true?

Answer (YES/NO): NO